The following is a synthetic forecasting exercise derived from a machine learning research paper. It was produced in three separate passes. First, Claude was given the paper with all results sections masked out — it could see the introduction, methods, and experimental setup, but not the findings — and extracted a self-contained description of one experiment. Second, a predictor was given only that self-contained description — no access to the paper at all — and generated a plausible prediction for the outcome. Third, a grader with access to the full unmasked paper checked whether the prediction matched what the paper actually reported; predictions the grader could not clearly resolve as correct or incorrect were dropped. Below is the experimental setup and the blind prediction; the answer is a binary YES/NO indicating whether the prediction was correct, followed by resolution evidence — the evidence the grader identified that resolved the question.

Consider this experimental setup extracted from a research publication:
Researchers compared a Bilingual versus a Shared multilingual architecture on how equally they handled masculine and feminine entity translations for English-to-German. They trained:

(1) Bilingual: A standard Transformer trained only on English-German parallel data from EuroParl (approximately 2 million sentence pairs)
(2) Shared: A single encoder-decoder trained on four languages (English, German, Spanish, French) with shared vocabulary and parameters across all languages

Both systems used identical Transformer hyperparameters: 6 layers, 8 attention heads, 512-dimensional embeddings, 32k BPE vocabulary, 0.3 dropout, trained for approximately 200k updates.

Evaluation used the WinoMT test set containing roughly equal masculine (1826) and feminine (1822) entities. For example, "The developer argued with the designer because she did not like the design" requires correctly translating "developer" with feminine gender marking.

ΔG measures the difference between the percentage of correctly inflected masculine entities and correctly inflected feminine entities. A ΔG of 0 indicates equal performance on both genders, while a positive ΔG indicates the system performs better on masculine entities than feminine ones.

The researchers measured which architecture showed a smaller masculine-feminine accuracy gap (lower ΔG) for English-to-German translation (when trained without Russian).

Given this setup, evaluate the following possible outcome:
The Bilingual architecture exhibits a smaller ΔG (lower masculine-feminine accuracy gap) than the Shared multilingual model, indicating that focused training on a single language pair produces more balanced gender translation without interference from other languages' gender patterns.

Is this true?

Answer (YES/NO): YES